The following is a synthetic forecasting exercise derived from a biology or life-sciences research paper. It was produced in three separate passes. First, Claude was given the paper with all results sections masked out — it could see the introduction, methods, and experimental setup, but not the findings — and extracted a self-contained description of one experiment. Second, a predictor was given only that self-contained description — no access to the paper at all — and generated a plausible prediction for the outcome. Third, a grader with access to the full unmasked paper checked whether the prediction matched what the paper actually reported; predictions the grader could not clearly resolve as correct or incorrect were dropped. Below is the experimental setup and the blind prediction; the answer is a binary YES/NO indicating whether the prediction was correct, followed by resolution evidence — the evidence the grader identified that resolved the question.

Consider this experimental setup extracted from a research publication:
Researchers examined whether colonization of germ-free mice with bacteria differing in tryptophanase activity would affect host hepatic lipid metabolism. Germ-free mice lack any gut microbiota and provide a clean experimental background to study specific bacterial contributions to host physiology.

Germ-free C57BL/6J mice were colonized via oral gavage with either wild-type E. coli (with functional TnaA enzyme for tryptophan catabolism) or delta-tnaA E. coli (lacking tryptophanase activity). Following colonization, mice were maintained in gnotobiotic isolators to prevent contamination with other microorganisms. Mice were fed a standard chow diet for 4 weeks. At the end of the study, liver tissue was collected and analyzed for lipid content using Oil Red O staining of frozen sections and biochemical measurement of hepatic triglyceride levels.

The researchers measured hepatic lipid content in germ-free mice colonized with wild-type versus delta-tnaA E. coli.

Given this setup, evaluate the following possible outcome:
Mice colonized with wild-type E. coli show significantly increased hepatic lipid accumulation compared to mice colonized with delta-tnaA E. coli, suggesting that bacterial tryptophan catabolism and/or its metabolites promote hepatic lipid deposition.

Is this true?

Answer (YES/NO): NO